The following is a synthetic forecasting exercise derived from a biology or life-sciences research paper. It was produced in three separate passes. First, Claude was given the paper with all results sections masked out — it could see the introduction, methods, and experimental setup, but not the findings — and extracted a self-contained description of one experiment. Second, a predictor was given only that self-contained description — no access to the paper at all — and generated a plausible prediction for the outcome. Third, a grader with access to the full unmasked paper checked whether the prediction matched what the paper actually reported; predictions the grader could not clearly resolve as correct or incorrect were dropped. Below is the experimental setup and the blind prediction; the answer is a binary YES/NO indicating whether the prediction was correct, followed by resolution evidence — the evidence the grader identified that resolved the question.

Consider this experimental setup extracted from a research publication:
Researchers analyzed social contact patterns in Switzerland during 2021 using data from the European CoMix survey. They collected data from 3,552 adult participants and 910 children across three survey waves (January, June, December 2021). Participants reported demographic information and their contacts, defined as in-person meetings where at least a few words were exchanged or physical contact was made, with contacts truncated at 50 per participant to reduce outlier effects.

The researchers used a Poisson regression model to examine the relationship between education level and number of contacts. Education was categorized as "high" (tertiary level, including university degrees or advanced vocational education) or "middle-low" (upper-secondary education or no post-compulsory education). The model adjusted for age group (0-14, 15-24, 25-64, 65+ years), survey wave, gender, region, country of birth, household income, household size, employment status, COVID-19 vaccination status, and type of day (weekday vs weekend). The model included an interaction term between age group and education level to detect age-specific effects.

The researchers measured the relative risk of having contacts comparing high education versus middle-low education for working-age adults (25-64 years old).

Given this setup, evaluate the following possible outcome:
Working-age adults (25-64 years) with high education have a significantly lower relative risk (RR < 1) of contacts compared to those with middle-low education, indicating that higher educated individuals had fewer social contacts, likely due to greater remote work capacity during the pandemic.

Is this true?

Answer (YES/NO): NO